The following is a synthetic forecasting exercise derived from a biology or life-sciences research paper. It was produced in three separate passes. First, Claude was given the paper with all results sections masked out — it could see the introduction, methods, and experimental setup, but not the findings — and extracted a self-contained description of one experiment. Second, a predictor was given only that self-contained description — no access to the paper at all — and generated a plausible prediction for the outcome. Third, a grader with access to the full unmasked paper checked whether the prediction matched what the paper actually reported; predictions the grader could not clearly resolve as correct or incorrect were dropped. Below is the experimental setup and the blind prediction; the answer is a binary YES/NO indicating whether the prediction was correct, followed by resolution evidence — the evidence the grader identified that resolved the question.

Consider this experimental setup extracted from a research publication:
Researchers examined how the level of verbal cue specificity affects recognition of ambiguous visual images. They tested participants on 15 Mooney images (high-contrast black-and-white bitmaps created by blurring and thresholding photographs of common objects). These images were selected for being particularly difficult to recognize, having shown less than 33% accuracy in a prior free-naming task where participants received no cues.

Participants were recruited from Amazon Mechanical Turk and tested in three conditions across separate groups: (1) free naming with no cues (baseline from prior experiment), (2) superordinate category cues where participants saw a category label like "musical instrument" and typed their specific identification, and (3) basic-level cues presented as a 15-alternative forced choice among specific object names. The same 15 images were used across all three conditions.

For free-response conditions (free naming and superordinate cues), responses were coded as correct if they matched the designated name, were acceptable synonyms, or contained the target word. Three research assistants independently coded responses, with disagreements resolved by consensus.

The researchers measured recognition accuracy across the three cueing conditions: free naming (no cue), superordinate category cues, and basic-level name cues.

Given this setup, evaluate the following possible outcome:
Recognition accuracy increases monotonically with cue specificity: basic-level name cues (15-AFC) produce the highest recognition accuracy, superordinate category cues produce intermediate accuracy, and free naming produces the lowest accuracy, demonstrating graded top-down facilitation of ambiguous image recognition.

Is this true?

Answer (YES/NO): YES